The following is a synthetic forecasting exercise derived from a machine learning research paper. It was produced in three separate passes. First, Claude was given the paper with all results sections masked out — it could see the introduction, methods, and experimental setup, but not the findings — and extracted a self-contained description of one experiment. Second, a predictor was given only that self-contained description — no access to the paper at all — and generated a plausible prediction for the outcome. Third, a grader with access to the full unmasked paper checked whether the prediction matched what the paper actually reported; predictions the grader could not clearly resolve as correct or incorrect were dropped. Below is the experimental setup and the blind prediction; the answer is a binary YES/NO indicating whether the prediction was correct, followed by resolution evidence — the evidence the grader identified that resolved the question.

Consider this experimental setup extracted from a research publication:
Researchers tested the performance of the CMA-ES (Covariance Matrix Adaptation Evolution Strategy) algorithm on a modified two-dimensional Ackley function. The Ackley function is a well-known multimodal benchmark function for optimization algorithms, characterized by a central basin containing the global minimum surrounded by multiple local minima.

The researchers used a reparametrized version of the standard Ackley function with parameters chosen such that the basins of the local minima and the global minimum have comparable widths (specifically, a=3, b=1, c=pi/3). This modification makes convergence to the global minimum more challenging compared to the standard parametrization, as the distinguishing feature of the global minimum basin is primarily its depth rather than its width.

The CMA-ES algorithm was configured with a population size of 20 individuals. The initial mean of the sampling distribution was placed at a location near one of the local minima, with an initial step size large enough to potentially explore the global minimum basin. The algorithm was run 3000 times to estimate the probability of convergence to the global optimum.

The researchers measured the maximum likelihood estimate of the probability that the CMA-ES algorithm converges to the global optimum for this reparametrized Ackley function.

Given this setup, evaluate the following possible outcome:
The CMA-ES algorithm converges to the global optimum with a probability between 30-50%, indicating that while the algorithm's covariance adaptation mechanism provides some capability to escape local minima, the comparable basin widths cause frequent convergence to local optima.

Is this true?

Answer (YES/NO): NO